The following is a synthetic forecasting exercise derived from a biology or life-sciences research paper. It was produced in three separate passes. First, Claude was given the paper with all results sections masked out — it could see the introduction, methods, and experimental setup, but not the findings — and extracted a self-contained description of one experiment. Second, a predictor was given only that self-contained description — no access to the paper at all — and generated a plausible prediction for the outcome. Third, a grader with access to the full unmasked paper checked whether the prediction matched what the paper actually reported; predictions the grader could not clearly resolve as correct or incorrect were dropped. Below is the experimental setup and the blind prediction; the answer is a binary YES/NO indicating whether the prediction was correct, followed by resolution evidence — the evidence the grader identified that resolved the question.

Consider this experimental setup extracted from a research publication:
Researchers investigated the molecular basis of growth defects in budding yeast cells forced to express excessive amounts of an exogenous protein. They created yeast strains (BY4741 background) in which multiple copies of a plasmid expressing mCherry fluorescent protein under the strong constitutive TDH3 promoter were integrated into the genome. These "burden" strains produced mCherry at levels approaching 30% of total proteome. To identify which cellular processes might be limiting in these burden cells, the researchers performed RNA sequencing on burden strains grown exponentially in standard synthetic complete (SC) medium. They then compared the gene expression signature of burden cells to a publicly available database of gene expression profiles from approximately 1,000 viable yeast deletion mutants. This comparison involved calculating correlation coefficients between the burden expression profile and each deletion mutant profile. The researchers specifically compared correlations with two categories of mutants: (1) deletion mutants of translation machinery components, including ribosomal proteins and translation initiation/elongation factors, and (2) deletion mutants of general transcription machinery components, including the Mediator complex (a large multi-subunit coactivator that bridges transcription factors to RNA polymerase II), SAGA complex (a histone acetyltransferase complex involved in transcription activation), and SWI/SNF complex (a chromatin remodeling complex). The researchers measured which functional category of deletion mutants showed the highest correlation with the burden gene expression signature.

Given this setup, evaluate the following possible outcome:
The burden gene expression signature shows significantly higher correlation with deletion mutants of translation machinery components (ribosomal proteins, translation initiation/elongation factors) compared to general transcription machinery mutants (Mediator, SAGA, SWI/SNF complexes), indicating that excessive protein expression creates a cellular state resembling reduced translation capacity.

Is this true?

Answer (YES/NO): NO